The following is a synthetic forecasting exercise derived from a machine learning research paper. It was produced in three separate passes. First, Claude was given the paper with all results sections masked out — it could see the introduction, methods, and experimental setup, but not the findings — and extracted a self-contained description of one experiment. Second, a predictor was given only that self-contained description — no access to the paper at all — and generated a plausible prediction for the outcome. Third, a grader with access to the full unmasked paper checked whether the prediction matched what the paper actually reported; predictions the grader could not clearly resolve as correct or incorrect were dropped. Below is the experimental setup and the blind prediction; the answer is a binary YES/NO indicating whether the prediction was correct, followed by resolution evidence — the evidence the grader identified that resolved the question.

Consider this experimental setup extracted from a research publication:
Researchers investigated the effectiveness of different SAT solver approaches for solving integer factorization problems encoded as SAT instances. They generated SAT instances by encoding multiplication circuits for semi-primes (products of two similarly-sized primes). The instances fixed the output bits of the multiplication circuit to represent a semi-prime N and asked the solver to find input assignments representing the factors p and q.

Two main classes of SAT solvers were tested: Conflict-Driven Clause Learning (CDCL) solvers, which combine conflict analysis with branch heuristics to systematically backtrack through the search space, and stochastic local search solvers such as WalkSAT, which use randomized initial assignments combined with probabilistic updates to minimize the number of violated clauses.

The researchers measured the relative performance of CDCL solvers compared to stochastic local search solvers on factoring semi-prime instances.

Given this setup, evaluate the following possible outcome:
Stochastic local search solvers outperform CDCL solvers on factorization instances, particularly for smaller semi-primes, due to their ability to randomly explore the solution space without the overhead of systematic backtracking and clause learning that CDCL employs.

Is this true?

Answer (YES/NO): NO